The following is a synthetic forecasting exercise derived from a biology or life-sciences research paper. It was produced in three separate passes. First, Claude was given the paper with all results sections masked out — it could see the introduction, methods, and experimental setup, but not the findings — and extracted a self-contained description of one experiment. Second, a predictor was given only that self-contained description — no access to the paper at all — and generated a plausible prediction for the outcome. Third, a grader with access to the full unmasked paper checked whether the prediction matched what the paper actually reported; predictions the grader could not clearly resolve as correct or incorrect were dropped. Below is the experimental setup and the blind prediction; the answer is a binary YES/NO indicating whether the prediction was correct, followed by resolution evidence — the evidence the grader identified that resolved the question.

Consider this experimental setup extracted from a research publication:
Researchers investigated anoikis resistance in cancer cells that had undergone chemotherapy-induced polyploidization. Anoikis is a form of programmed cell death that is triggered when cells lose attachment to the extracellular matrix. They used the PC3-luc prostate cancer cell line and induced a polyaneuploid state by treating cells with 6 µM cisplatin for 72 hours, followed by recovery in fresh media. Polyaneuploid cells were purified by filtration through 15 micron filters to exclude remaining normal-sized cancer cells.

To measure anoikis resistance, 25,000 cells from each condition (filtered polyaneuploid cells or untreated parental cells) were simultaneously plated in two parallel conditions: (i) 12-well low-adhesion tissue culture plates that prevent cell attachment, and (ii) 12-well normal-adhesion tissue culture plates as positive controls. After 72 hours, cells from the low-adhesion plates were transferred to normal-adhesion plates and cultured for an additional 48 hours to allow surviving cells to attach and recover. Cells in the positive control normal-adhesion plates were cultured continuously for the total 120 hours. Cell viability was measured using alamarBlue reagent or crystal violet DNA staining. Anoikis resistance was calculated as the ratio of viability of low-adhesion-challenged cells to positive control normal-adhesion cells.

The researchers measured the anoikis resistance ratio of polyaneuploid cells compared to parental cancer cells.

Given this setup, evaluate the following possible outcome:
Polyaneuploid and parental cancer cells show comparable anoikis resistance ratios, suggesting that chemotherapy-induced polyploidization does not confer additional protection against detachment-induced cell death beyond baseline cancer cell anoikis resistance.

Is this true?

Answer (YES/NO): YES